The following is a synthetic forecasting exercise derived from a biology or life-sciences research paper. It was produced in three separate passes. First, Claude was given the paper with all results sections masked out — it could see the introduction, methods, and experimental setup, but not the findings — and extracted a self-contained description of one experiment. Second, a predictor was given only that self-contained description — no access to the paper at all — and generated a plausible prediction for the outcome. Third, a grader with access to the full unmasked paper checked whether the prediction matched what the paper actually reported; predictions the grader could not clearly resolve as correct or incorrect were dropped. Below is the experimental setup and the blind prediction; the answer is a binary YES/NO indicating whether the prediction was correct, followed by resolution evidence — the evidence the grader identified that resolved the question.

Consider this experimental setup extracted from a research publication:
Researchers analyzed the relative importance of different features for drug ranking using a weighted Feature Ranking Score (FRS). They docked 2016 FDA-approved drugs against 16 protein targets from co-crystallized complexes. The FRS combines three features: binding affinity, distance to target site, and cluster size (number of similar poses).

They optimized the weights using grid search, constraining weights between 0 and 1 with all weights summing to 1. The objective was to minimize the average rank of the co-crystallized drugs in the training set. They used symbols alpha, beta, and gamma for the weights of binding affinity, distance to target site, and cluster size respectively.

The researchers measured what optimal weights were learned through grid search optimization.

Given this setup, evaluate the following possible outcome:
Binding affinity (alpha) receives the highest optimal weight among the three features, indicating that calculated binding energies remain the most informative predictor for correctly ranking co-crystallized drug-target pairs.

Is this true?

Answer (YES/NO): YES